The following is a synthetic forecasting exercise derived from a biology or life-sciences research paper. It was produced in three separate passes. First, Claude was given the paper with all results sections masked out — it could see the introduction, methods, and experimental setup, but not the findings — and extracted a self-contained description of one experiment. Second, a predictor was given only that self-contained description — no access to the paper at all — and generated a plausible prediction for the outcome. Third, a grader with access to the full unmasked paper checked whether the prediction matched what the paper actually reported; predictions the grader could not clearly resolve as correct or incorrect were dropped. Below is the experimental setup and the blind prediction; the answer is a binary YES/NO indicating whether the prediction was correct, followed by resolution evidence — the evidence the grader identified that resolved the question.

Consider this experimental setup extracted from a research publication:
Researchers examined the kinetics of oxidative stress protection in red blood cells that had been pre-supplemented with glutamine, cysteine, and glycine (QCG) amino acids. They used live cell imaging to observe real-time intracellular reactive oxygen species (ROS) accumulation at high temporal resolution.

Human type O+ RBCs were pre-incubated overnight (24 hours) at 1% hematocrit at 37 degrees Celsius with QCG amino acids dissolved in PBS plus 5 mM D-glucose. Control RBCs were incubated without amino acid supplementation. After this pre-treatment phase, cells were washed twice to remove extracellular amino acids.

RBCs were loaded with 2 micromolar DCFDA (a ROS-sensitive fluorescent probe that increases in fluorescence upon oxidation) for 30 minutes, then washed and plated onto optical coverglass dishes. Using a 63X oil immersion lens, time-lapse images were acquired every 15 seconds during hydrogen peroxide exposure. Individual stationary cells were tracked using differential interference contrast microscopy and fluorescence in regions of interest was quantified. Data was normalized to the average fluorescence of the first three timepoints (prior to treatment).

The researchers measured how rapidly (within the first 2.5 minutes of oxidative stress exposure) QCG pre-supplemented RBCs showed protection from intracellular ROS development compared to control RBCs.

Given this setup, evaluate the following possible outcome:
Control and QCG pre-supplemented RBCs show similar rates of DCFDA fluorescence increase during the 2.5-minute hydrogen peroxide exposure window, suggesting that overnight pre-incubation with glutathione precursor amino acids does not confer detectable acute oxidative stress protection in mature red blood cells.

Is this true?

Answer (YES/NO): NO